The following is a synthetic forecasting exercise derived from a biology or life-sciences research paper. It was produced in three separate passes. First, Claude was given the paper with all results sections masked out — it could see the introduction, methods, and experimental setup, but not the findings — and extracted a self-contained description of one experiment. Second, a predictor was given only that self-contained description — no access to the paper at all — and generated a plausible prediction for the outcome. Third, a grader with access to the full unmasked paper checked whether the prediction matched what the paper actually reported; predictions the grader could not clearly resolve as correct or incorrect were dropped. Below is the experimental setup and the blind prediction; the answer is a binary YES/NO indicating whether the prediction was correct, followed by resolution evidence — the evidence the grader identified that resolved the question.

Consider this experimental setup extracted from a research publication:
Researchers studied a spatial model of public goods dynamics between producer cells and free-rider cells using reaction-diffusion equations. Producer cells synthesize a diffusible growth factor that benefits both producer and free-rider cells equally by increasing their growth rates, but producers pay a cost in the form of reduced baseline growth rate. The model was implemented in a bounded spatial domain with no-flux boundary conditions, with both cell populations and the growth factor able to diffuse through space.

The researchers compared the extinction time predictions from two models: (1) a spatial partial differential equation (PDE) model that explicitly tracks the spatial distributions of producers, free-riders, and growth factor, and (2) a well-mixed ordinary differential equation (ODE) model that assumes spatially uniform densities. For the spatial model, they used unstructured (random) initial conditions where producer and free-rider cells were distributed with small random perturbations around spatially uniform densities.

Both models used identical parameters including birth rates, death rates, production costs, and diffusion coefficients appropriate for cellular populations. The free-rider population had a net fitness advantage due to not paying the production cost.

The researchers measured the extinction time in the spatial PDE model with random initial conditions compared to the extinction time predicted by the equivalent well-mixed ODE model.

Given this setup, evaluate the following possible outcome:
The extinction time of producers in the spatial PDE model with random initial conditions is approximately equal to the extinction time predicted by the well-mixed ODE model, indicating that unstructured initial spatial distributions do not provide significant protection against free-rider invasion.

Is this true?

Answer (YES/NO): YES